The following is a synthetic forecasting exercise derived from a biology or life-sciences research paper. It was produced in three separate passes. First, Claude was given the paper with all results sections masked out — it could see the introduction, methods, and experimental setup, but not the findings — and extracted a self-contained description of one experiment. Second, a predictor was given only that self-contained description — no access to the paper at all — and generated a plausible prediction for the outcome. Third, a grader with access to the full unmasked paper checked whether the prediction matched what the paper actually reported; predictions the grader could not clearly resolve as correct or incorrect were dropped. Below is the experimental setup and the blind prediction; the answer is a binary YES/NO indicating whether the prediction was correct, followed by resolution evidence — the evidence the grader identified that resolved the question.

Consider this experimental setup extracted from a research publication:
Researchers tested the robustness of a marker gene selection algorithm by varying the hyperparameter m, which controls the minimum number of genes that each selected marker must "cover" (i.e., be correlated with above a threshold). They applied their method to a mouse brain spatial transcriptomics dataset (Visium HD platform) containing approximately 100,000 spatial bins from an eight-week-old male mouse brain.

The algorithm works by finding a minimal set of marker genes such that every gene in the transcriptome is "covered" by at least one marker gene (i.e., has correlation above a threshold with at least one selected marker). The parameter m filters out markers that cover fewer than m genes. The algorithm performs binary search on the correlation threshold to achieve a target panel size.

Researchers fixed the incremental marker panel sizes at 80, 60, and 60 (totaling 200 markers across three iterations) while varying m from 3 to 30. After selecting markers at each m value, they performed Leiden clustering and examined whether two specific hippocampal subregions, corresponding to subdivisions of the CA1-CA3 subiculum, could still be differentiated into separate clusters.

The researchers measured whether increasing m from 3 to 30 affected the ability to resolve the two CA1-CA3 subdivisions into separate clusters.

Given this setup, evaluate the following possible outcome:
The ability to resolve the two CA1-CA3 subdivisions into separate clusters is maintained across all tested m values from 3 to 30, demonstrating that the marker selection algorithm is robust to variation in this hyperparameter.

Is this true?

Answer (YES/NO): YES